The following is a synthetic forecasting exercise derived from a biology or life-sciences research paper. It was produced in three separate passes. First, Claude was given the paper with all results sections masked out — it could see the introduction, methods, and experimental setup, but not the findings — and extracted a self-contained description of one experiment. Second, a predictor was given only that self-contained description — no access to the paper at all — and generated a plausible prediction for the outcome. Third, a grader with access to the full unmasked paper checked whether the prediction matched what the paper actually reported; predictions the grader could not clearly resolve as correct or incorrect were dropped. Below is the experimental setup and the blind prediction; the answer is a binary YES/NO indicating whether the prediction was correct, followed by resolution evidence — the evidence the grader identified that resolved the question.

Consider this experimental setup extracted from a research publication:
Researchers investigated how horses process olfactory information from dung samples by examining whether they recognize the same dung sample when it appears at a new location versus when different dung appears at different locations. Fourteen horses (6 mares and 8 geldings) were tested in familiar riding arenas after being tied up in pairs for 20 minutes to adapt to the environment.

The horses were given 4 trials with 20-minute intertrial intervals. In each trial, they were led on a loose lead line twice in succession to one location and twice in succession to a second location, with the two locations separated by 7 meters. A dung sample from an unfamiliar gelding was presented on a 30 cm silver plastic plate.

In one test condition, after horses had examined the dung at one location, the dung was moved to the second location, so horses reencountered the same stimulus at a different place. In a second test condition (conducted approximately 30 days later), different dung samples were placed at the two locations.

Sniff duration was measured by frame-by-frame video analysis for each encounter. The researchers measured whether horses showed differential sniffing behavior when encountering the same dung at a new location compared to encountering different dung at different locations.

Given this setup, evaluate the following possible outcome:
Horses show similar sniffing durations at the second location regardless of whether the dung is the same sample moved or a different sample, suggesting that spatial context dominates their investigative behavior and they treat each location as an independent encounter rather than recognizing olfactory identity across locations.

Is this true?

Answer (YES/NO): NO